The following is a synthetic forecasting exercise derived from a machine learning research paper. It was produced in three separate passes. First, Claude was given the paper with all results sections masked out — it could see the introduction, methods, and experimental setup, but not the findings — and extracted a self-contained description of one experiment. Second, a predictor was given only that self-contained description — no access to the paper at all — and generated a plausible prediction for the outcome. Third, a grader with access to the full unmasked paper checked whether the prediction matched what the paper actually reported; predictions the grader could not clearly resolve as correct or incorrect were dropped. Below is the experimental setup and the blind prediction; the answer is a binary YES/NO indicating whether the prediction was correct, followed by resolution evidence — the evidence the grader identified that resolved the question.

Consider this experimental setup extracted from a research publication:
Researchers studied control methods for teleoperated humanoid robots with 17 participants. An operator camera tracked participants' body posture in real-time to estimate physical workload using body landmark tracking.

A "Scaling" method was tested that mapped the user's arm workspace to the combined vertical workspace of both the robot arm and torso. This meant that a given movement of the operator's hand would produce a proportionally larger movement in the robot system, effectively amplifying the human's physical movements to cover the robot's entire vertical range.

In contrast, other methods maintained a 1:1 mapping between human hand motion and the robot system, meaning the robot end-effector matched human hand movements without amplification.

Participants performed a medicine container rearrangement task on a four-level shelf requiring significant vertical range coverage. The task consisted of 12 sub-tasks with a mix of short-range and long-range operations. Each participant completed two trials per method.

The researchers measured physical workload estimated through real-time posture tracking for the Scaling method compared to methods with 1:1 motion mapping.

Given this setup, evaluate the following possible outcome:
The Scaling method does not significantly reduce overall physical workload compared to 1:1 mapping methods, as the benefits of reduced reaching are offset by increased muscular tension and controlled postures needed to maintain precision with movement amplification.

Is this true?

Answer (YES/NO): NO